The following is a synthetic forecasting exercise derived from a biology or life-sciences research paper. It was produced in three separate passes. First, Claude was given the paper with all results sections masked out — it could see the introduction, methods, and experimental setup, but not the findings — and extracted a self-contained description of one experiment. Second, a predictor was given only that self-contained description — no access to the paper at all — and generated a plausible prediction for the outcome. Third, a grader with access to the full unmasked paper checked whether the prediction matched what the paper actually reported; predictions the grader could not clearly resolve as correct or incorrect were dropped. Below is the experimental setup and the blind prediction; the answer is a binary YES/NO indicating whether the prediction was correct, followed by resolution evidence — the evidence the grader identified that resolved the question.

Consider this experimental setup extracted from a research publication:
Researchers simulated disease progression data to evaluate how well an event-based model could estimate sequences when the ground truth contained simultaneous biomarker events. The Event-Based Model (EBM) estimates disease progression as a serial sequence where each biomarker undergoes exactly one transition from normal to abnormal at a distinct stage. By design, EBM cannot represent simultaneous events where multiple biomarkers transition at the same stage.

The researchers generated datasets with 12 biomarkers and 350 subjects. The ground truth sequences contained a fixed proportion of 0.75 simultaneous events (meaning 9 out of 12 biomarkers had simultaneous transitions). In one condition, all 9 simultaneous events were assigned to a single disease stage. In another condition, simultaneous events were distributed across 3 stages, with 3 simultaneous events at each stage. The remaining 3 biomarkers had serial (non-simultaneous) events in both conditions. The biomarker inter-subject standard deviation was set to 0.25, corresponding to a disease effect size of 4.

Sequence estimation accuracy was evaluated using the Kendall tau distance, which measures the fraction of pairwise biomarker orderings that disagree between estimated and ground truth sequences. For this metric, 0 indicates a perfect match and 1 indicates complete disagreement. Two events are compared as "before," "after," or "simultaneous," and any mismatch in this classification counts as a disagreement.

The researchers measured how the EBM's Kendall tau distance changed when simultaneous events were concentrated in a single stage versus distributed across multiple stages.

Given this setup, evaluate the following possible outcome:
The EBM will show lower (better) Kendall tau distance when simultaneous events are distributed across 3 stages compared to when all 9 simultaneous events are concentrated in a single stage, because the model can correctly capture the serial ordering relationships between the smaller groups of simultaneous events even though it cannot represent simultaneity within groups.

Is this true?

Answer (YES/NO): YES